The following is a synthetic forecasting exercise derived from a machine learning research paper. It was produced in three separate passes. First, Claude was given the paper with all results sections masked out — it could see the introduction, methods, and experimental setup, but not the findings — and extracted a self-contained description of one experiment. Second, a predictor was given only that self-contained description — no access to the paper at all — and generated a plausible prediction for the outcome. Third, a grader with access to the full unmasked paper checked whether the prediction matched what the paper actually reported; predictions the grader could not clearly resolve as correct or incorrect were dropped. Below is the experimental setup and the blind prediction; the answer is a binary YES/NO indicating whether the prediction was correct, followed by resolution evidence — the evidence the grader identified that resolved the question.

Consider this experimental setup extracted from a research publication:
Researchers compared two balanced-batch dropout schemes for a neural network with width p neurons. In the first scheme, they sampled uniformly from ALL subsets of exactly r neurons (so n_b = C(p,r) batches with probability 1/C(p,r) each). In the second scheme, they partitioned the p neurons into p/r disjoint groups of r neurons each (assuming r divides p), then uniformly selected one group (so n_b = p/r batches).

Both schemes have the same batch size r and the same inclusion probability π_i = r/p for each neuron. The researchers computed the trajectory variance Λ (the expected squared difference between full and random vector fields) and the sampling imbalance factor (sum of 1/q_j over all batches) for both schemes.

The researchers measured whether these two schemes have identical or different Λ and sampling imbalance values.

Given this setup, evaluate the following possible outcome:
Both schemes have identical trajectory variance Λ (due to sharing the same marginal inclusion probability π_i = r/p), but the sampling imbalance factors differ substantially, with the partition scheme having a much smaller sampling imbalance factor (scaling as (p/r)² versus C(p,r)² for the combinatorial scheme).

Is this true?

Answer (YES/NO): YES